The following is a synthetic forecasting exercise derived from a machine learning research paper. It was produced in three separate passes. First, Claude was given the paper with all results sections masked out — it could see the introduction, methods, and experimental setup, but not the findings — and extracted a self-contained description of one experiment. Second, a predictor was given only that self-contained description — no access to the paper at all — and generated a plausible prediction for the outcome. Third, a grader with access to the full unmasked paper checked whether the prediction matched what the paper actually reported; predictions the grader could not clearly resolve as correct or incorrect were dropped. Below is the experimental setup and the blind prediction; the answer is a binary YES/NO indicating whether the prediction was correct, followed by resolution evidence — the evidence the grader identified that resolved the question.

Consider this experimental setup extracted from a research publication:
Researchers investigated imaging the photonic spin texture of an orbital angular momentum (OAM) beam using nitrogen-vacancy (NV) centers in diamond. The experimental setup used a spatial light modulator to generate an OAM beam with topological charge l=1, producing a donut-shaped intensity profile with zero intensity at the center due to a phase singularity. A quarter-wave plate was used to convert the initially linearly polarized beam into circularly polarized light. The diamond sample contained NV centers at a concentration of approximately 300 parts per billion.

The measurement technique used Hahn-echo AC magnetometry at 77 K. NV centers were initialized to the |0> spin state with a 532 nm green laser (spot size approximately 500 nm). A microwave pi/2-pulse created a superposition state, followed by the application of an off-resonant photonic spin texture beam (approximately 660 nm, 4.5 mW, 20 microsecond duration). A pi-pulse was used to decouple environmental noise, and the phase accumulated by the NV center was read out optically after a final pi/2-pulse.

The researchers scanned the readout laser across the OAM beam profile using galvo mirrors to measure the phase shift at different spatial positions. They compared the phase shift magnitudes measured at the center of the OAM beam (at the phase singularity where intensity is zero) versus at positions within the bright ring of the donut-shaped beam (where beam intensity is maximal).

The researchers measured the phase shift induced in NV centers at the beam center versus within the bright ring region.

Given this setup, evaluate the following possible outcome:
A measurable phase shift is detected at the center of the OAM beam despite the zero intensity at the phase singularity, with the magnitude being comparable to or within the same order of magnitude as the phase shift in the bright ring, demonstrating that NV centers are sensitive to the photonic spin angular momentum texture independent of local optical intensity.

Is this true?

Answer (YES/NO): NO